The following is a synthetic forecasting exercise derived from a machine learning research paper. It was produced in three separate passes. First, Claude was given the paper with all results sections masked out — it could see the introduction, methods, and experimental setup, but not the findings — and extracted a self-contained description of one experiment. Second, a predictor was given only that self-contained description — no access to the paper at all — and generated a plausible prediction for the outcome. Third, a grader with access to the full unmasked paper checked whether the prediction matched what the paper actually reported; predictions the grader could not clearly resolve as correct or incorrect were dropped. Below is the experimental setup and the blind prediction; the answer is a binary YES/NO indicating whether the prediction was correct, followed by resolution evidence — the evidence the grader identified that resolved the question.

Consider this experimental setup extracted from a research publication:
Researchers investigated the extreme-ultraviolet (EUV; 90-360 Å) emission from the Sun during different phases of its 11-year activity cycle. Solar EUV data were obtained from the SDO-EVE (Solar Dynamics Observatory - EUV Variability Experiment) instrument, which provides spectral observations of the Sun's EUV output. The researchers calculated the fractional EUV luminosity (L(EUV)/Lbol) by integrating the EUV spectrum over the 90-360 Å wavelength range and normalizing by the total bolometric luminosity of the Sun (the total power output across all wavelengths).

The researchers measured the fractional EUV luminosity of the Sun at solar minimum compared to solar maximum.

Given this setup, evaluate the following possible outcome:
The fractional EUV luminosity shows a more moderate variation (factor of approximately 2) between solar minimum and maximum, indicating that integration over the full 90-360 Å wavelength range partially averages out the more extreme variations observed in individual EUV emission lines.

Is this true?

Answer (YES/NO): NO